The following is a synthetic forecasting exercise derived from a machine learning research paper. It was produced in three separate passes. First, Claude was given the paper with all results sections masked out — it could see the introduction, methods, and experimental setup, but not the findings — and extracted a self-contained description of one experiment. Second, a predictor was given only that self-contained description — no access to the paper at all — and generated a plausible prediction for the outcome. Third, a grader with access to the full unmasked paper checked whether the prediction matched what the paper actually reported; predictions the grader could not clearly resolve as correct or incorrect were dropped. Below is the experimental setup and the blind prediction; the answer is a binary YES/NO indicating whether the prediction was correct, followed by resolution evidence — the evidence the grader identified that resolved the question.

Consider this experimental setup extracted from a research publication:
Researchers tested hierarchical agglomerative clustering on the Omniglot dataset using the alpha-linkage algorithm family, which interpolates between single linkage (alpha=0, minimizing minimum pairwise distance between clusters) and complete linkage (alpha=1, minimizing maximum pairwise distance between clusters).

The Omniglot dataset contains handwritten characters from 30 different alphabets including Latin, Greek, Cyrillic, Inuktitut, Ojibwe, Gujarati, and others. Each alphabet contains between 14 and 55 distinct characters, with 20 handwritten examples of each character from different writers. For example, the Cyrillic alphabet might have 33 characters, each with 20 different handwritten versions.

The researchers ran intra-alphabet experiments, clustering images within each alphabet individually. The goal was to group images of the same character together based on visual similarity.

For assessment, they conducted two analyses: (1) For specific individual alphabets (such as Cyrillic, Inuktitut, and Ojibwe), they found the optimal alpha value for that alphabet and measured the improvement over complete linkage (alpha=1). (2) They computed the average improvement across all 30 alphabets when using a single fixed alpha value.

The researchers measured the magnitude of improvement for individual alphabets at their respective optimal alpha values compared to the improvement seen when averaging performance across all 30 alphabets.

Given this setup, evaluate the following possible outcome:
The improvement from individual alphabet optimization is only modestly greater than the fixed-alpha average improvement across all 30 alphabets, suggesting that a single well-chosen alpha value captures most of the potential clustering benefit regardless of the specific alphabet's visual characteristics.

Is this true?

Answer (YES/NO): NO